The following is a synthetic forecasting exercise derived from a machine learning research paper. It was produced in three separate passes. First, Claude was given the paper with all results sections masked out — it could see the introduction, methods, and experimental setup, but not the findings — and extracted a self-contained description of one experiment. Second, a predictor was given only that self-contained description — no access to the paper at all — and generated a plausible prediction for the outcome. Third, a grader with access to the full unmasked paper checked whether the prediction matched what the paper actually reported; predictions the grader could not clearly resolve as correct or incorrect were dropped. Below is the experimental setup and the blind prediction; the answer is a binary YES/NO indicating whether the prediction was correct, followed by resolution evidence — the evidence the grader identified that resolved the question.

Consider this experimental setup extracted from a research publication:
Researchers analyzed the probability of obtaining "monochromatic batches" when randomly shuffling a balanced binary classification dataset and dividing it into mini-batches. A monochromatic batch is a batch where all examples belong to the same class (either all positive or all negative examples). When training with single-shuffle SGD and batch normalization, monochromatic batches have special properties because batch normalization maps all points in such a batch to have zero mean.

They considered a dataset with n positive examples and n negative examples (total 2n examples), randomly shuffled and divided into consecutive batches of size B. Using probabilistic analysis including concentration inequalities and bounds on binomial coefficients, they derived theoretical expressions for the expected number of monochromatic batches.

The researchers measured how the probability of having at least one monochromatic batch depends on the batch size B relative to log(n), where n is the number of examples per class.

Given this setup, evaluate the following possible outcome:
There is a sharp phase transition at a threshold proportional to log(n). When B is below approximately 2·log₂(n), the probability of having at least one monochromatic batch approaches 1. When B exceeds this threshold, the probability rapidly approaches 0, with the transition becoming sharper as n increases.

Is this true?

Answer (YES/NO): YES